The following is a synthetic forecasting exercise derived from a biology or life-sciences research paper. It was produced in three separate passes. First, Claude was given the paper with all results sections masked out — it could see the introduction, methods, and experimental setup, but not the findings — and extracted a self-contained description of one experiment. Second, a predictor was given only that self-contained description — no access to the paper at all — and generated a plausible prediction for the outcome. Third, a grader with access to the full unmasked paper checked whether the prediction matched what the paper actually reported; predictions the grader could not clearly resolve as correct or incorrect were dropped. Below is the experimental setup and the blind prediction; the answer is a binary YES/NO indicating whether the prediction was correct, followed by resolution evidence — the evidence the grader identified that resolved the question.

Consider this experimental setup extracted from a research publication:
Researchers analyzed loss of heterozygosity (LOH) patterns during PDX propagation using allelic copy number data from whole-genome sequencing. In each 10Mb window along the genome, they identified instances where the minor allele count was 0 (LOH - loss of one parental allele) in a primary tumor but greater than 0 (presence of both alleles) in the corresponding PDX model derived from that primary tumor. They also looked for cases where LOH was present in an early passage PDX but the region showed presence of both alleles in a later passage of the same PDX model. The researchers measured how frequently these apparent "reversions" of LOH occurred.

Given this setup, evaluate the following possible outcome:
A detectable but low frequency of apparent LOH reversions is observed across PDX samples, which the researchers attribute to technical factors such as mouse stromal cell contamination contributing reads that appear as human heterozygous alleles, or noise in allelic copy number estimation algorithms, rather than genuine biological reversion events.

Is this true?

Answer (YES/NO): NO